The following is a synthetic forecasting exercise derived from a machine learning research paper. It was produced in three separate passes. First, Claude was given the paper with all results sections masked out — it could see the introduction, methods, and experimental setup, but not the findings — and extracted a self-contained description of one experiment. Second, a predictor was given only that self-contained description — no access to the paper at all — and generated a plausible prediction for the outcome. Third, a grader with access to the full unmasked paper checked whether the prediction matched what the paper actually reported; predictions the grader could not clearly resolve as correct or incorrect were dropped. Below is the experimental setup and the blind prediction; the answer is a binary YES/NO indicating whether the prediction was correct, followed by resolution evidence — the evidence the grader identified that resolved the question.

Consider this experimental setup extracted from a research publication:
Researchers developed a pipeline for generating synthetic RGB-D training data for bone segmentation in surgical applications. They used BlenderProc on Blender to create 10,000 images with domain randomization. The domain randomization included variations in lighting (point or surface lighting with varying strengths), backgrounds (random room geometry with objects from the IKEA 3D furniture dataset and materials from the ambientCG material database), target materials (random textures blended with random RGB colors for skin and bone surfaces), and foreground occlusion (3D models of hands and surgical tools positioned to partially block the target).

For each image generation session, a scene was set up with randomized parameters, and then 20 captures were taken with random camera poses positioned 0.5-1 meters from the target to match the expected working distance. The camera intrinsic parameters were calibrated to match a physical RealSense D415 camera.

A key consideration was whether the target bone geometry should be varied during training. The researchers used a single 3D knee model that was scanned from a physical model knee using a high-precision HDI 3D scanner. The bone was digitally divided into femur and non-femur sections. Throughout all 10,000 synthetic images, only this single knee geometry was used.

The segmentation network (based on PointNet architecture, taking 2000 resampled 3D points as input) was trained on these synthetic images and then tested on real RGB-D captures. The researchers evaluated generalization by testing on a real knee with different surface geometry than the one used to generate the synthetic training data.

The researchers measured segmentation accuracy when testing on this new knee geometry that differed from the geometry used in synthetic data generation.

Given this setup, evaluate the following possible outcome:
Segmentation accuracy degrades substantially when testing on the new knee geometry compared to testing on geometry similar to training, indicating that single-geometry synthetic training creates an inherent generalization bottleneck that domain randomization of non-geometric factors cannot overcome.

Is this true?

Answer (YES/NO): NO